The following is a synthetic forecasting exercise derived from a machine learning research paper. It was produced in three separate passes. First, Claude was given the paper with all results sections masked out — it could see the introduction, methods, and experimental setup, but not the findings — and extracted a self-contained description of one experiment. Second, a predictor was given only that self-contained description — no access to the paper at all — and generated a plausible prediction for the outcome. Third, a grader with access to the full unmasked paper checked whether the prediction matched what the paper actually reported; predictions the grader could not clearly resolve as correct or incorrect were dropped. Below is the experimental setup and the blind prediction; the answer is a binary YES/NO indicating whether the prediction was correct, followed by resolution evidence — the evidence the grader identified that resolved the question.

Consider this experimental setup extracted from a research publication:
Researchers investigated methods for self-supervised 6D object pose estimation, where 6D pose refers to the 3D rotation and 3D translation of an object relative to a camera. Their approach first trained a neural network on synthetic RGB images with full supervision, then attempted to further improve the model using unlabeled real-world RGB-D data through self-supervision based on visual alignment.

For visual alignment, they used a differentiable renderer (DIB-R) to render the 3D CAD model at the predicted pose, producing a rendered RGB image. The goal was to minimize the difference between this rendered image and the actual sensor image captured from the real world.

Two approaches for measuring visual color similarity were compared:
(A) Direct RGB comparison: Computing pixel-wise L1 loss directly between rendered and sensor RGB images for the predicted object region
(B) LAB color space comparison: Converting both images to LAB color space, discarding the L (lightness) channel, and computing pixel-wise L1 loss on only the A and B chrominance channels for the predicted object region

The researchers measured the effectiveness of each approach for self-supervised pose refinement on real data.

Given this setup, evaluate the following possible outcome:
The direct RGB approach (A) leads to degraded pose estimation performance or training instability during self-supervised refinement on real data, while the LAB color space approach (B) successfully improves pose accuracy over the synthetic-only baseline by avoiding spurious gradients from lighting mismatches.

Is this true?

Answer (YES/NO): NO